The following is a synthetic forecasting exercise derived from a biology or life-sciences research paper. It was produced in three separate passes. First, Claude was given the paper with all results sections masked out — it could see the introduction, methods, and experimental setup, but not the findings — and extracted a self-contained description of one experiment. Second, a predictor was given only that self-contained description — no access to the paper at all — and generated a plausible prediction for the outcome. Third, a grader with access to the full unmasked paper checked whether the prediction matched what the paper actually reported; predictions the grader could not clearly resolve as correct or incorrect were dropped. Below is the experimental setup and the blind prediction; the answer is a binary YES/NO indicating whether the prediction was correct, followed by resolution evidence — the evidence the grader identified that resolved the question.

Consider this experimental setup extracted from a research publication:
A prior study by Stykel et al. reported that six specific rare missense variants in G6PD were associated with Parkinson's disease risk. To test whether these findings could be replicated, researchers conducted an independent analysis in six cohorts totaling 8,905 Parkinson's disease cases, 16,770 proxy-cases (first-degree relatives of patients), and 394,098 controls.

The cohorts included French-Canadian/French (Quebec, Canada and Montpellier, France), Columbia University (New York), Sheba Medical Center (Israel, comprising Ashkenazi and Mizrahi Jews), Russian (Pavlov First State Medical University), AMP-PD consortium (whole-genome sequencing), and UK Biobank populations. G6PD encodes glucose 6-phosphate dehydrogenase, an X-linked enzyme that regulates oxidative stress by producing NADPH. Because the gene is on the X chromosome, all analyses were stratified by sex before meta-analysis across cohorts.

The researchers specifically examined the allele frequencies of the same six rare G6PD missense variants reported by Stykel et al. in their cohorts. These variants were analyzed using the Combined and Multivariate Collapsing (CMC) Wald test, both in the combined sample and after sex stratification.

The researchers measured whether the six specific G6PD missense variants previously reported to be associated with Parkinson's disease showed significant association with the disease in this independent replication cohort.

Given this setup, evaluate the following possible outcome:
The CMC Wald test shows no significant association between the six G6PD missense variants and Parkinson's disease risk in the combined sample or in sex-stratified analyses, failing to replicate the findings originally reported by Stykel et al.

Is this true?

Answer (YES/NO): YES